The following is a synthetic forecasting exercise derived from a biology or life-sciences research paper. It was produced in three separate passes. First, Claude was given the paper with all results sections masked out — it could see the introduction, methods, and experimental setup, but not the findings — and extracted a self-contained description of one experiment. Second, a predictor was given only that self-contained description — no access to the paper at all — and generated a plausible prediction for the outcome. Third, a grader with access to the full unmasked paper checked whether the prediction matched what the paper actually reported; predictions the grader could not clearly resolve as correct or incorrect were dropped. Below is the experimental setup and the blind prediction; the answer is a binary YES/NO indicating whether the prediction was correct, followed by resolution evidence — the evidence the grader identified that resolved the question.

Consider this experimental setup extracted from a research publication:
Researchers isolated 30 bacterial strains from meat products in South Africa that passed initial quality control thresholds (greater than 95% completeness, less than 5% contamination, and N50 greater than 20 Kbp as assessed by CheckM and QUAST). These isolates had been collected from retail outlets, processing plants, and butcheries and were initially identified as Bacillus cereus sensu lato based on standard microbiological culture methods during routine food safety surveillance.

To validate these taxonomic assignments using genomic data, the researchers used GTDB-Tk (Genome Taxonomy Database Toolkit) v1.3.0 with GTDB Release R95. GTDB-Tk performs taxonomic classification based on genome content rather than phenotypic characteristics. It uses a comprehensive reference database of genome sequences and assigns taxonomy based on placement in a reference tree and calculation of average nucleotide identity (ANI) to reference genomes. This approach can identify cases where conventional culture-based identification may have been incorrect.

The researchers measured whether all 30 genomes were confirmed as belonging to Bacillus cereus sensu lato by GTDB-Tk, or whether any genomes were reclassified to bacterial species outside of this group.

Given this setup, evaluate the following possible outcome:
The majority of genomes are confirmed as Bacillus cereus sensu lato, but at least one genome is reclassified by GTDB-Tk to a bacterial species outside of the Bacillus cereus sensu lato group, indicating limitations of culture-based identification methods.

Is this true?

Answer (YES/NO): YES